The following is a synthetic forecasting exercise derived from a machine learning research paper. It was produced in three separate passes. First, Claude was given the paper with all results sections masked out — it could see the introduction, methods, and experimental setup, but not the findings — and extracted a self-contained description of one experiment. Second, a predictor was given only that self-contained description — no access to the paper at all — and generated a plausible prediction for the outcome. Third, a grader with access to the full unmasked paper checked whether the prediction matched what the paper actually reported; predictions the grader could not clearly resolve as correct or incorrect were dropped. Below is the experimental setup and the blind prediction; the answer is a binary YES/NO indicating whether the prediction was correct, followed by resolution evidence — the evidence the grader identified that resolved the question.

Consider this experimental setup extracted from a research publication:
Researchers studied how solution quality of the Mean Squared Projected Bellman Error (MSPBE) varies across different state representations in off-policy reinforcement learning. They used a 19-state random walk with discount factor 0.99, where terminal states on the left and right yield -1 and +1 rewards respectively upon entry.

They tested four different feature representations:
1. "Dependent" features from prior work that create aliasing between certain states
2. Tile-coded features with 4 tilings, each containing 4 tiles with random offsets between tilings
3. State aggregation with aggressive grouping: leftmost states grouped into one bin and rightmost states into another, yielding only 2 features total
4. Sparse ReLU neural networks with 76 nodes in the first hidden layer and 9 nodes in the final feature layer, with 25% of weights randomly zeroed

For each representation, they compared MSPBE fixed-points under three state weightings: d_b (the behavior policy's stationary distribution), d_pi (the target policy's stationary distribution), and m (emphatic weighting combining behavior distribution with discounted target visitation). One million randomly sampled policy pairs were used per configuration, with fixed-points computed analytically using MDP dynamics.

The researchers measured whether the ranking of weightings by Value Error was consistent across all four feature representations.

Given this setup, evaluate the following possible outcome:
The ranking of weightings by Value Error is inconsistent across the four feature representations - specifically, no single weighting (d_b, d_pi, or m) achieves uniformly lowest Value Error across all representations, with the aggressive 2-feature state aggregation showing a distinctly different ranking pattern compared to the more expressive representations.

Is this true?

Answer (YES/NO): NO